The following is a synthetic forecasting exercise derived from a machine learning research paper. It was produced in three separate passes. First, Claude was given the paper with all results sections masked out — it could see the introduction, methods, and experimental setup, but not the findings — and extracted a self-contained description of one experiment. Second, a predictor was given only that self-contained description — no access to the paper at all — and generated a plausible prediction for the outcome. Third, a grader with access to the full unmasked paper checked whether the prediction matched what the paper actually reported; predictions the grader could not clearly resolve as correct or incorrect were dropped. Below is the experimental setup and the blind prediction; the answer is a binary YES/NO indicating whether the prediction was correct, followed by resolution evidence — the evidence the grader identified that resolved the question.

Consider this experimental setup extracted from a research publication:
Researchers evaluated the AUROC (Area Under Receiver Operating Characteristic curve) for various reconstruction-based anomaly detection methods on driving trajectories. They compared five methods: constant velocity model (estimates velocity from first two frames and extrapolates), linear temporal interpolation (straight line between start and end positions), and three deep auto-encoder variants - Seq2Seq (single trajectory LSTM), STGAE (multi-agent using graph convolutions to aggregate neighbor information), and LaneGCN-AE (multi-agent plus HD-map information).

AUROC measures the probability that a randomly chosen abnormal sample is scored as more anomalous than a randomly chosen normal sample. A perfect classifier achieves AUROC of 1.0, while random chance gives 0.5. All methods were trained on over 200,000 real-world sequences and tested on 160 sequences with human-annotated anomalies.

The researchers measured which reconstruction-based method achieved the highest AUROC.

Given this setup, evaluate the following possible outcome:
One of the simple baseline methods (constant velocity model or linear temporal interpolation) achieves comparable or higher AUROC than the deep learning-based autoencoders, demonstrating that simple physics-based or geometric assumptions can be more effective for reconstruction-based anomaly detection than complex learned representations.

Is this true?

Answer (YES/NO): NO